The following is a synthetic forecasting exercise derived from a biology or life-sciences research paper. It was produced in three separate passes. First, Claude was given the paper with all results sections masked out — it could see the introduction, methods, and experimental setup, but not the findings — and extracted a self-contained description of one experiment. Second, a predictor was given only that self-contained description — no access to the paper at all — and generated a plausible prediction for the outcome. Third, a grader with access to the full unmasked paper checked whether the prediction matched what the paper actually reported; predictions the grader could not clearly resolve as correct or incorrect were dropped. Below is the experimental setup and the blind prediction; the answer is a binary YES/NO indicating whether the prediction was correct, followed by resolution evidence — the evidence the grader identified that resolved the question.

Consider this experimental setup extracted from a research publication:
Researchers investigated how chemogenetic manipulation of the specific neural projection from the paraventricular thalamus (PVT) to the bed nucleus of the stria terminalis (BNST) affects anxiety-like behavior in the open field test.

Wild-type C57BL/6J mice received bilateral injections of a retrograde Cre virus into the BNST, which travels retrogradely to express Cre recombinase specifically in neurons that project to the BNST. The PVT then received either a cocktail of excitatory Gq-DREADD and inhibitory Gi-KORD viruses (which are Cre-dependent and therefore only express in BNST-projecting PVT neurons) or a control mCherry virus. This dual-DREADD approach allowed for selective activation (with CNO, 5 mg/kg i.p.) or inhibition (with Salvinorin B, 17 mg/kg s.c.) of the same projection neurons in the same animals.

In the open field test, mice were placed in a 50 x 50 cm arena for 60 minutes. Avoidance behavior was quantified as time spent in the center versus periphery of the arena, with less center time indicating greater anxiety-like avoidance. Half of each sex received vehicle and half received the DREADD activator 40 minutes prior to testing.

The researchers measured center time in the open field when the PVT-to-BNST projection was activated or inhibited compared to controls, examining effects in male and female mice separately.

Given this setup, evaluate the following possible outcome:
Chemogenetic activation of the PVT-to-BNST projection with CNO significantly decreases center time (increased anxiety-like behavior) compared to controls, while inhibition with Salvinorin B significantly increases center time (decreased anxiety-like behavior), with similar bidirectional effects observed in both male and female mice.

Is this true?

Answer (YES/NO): NO